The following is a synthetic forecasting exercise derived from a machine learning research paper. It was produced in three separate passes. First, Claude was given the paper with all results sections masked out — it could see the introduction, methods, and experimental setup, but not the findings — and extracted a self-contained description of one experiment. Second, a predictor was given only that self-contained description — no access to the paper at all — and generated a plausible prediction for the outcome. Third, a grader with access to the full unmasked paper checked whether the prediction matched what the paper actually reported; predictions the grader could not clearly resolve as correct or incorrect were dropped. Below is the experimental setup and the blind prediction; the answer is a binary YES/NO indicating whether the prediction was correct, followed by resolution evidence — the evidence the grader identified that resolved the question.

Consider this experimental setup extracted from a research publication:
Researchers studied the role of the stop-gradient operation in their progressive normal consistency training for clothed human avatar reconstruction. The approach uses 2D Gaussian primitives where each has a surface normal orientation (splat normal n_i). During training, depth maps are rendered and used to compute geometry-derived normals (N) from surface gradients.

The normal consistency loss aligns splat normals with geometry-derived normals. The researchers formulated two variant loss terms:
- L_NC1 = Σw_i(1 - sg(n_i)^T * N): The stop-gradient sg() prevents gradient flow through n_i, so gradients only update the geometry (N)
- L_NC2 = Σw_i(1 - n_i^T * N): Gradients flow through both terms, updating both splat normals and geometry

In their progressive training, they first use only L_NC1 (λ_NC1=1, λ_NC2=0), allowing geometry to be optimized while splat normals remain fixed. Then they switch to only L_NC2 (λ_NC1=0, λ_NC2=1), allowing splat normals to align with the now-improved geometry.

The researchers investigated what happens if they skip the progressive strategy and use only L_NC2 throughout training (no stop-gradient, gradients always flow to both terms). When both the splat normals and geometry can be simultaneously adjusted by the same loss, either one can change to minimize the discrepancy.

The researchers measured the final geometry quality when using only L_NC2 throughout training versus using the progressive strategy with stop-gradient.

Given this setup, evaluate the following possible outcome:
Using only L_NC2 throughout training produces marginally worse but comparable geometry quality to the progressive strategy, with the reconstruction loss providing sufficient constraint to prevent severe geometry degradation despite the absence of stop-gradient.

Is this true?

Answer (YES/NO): NO